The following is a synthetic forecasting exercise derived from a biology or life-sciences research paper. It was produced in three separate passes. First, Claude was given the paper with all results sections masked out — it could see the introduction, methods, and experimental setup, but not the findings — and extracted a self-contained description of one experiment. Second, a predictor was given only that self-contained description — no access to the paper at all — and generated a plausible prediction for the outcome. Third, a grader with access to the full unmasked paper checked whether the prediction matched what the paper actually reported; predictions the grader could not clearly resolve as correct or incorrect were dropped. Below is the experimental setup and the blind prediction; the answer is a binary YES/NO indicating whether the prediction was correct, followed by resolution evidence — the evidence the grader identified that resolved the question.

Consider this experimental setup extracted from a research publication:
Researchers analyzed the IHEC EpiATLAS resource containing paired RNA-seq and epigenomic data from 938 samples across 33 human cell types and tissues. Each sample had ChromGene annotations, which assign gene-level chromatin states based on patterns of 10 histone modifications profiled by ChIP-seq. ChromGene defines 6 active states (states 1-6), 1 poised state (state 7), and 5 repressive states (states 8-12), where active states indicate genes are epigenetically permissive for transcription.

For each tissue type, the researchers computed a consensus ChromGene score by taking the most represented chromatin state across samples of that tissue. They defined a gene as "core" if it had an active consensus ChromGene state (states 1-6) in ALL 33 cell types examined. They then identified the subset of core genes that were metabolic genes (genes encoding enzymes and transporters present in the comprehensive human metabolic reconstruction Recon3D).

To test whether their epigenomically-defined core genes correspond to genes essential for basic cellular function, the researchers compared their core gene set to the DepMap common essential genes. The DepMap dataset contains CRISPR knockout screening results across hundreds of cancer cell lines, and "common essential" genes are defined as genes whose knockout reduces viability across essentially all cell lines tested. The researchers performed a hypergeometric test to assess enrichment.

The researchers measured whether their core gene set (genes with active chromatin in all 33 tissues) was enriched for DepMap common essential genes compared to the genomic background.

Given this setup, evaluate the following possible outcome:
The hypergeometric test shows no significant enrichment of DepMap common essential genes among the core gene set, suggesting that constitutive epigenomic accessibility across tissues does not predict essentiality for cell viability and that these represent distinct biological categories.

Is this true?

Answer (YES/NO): NO